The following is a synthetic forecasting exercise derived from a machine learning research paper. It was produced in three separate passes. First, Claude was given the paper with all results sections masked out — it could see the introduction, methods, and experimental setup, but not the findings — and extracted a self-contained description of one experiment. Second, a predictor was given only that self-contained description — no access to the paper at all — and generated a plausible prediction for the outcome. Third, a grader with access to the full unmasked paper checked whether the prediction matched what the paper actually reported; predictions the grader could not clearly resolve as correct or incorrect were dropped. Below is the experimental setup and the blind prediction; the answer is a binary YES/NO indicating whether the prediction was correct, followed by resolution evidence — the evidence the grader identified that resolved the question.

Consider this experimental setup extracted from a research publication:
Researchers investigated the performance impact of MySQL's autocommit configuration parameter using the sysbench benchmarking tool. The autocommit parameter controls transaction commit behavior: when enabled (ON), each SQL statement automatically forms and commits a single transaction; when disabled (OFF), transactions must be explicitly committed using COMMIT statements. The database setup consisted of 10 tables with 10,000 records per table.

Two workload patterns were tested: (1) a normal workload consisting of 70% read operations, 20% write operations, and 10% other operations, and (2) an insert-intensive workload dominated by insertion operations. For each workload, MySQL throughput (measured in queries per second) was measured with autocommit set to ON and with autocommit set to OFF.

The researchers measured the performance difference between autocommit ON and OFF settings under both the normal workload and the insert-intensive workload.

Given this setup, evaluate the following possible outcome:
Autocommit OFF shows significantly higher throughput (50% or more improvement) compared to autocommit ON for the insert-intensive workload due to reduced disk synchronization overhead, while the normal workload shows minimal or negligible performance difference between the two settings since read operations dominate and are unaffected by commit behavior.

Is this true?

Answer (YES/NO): YES